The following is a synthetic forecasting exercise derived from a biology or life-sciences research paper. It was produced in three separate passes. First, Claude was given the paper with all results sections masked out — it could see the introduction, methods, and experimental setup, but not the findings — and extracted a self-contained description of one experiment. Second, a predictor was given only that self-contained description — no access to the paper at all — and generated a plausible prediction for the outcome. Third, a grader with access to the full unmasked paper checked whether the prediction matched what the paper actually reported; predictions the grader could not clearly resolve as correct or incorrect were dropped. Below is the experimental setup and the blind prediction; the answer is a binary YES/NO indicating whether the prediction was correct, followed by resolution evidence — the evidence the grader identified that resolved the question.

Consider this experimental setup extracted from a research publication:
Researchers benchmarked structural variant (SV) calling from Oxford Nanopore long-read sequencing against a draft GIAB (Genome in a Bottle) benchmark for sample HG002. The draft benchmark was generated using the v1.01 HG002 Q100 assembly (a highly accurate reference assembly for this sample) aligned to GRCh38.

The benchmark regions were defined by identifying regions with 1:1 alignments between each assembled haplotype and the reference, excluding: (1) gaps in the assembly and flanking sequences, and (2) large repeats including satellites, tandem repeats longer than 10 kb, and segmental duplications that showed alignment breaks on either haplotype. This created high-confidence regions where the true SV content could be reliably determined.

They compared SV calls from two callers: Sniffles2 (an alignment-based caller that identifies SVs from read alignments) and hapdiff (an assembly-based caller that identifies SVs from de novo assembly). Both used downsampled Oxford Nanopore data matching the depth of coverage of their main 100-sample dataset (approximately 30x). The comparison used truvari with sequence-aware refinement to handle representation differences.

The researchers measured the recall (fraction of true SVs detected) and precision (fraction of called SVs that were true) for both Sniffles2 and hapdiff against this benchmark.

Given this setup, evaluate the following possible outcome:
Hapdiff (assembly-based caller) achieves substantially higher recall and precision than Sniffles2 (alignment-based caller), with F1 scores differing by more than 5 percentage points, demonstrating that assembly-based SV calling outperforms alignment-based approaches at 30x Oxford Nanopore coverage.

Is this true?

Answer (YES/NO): NO